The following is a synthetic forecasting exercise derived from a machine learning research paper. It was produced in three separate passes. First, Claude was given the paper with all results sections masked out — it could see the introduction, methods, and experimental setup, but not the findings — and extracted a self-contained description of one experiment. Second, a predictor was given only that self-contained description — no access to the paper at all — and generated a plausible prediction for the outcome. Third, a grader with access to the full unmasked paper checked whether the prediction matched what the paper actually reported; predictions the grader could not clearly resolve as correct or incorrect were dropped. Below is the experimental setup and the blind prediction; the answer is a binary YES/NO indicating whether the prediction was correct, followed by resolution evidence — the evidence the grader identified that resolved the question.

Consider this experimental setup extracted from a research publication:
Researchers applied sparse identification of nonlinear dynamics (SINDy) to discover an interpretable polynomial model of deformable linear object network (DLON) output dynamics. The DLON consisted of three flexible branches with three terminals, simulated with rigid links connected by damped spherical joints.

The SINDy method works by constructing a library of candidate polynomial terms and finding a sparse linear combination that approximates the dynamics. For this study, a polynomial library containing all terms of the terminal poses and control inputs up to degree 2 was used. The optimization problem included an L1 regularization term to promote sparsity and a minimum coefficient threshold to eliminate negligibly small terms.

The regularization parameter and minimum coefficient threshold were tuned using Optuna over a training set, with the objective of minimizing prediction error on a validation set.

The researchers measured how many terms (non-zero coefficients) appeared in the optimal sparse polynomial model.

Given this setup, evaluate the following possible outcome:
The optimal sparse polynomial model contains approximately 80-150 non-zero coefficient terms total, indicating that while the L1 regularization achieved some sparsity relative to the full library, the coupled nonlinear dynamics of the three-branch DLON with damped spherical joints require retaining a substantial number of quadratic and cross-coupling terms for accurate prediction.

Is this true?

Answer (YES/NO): YES